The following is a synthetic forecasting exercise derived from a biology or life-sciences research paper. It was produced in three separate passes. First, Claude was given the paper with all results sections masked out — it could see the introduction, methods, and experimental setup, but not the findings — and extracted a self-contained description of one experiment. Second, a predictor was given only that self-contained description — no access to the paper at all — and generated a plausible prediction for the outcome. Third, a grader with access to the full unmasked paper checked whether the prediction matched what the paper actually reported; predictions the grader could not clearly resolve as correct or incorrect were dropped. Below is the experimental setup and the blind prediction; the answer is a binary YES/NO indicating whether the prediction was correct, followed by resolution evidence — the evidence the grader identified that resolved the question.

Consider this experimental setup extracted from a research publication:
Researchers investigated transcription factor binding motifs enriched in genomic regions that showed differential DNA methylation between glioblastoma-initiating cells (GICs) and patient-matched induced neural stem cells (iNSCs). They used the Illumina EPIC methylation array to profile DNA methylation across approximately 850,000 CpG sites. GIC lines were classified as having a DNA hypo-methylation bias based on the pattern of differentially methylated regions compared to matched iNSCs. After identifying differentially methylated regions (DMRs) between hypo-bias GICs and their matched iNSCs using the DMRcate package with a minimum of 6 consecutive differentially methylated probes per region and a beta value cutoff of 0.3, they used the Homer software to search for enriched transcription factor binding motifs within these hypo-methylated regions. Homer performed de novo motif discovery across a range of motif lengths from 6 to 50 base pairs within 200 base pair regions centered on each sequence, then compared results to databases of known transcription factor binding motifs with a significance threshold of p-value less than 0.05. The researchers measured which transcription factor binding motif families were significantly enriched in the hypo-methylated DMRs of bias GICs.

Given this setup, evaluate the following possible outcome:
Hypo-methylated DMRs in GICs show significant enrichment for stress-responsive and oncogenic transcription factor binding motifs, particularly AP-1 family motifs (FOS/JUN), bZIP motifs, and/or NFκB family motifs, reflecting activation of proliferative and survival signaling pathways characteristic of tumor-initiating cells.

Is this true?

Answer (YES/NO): NO